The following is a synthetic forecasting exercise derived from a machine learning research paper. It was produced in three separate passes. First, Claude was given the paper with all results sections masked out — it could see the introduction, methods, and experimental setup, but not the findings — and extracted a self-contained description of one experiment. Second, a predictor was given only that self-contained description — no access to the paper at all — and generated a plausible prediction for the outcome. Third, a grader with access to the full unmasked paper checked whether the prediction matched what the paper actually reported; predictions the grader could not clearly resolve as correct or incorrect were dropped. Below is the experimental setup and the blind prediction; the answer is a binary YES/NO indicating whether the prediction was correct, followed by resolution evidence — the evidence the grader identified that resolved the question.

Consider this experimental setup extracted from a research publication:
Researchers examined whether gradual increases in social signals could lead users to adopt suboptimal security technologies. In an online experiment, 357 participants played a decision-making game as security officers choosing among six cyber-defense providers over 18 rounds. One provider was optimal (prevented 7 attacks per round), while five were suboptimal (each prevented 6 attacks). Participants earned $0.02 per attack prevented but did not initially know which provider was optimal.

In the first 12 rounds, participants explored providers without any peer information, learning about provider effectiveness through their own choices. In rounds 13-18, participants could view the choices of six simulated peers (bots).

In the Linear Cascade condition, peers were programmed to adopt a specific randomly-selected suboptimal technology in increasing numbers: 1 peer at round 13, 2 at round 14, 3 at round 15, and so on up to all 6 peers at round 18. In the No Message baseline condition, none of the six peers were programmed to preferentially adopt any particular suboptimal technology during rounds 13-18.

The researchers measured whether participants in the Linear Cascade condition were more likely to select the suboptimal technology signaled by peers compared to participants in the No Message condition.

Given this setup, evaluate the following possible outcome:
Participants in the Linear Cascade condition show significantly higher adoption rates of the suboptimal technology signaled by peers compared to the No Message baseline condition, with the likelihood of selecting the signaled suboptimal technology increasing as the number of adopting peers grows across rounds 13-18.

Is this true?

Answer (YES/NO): NO